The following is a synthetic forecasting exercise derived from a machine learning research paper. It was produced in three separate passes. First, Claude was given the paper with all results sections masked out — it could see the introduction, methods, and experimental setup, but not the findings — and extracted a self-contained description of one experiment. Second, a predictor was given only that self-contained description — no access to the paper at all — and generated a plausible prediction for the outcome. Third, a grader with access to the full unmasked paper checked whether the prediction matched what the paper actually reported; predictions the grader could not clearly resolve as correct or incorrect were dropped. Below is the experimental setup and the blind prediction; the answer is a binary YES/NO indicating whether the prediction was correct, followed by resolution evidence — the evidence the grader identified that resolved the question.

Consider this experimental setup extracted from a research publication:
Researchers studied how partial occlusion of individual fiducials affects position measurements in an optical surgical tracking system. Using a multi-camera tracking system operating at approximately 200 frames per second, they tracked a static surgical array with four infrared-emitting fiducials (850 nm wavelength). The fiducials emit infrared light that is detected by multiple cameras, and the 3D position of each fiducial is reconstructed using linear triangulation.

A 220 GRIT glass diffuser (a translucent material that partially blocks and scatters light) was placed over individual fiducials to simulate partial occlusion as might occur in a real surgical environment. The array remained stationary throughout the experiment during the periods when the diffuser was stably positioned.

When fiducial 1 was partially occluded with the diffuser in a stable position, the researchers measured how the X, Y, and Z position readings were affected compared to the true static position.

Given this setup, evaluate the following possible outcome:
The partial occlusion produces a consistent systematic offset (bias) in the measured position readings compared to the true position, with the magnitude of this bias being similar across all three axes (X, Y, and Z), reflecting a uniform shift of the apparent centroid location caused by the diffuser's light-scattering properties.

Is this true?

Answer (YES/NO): NO